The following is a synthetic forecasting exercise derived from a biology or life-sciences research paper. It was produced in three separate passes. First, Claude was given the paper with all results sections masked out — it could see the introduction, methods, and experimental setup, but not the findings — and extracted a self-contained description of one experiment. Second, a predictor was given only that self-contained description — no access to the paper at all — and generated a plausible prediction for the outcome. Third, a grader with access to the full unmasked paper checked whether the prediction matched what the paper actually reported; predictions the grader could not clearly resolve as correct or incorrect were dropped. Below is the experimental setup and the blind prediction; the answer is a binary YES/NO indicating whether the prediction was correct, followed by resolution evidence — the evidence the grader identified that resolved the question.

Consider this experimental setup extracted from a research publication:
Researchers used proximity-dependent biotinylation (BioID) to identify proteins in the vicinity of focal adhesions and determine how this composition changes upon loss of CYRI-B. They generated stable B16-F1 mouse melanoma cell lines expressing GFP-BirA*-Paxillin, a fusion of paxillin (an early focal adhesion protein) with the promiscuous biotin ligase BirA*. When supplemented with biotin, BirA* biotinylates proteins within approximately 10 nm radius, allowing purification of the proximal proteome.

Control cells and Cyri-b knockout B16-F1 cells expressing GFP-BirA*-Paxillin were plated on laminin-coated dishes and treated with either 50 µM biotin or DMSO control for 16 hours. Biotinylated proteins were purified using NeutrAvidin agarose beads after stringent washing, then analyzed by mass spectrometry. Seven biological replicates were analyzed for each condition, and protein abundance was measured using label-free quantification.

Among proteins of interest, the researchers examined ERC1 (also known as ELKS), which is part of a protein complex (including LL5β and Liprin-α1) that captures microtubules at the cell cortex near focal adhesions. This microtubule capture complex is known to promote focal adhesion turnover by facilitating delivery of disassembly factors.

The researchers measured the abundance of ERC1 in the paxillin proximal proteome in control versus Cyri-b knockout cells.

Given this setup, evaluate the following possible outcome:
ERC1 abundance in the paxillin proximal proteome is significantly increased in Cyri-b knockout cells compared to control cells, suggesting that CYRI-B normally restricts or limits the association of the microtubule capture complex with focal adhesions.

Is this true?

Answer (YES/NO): NO